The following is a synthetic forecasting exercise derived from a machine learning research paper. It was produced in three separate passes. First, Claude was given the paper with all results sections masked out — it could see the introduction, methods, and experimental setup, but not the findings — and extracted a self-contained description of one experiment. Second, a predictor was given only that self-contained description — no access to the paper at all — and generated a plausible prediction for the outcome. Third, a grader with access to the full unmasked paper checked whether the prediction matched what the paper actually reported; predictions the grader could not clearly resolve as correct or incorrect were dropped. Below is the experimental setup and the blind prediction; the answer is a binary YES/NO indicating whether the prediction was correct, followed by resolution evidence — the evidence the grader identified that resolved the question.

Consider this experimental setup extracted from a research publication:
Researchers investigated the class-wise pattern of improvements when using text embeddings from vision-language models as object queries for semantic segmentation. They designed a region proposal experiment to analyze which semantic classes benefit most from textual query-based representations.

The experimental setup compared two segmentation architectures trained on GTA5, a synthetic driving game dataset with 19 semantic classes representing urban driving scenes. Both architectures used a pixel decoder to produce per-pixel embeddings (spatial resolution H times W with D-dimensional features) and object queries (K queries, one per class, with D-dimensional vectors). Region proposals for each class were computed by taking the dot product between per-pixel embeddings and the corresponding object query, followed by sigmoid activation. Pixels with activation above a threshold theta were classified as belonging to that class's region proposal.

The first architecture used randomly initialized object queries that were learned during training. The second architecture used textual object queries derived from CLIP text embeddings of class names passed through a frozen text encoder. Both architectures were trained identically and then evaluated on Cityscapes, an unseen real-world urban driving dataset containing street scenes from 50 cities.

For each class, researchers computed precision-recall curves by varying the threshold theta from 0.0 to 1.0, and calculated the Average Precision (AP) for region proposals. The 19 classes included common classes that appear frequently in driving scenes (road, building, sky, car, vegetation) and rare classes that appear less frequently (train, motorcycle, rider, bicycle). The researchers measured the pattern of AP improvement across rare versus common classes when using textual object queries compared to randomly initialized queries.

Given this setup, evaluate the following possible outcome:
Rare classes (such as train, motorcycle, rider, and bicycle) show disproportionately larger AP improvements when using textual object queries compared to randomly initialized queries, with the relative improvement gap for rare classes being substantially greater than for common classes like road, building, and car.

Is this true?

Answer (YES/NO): YES